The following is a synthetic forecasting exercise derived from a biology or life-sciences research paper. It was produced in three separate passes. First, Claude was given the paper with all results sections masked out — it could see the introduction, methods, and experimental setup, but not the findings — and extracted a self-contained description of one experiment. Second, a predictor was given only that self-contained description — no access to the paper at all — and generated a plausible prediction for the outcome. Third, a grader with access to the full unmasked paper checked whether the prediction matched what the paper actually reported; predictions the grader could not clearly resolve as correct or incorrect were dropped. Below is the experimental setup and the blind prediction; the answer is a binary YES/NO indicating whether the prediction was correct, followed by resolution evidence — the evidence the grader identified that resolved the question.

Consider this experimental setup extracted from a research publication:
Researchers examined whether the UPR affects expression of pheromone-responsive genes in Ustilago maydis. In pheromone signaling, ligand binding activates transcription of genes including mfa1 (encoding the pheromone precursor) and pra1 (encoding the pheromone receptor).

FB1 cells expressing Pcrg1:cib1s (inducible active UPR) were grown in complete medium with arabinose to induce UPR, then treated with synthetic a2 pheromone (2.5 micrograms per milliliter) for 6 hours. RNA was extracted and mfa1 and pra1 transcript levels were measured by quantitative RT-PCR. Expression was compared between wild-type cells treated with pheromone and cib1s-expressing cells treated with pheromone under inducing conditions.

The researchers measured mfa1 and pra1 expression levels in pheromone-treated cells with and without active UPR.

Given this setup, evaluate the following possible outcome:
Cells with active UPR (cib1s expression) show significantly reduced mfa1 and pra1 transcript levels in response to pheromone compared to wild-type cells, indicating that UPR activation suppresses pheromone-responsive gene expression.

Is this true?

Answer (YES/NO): YES